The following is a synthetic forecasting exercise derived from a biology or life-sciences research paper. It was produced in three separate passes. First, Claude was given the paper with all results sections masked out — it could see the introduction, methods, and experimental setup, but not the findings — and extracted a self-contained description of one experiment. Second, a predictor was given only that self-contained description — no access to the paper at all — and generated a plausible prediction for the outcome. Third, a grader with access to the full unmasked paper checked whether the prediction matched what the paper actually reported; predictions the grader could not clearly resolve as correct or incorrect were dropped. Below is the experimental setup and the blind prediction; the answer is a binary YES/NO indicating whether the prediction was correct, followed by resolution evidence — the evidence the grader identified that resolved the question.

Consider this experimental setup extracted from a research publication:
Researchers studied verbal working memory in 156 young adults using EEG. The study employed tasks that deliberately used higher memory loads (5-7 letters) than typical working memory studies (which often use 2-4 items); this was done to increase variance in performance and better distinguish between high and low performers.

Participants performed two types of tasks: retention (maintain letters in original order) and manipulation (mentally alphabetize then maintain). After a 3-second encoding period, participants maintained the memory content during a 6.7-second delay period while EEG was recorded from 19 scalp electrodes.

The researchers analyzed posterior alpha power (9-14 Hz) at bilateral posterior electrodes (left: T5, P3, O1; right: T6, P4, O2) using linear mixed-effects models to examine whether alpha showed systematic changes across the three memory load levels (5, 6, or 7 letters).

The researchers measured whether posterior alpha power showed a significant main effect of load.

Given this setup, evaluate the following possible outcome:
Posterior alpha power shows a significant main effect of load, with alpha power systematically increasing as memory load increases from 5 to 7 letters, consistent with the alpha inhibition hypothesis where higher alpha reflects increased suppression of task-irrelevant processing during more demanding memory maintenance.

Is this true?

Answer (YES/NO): NO